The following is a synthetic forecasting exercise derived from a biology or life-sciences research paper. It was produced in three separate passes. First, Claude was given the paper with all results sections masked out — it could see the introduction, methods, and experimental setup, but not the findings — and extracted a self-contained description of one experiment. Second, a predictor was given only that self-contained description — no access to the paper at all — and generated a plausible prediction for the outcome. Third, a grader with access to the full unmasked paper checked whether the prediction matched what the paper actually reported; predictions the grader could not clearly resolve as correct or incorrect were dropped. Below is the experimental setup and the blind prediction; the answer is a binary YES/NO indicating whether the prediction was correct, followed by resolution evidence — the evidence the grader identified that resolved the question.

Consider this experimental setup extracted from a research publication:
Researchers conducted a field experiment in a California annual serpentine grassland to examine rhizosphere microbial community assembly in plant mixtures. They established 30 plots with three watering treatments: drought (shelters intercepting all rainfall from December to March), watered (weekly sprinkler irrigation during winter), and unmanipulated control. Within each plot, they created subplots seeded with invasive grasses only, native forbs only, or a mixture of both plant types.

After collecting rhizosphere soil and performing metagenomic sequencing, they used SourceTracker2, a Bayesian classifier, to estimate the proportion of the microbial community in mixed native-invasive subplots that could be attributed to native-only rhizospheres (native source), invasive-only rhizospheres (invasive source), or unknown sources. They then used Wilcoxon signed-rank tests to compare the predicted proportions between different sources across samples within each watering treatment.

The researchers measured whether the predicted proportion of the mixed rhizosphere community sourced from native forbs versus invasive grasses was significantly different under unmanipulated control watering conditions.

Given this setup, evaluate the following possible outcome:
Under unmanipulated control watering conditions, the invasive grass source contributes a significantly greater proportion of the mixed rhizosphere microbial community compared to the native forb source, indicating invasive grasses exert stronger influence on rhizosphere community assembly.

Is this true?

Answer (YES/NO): YES